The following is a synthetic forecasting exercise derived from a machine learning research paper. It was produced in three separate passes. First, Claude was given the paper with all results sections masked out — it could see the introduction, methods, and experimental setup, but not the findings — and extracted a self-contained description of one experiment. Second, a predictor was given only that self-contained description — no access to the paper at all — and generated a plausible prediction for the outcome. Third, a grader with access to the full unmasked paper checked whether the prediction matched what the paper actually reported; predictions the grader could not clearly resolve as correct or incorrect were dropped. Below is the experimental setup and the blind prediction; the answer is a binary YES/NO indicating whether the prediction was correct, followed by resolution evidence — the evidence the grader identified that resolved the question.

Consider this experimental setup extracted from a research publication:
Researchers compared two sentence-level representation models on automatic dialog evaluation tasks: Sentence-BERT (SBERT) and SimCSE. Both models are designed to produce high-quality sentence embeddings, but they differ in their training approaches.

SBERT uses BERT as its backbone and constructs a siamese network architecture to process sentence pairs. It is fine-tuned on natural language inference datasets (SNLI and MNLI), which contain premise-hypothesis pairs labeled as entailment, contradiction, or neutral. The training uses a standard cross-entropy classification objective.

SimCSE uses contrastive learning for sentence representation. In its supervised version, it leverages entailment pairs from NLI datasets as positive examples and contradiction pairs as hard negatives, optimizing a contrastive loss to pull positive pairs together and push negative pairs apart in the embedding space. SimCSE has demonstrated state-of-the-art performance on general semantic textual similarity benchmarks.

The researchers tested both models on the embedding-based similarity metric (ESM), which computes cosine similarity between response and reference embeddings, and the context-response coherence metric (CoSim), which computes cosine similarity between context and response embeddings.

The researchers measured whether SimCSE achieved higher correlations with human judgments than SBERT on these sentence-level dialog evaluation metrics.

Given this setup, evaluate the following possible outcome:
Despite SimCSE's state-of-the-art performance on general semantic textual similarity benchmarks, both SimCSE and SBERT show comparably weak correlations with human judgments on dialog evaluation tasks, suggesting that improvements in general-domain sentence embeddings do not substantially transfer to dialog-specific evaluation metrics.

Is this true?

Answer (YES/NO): NO